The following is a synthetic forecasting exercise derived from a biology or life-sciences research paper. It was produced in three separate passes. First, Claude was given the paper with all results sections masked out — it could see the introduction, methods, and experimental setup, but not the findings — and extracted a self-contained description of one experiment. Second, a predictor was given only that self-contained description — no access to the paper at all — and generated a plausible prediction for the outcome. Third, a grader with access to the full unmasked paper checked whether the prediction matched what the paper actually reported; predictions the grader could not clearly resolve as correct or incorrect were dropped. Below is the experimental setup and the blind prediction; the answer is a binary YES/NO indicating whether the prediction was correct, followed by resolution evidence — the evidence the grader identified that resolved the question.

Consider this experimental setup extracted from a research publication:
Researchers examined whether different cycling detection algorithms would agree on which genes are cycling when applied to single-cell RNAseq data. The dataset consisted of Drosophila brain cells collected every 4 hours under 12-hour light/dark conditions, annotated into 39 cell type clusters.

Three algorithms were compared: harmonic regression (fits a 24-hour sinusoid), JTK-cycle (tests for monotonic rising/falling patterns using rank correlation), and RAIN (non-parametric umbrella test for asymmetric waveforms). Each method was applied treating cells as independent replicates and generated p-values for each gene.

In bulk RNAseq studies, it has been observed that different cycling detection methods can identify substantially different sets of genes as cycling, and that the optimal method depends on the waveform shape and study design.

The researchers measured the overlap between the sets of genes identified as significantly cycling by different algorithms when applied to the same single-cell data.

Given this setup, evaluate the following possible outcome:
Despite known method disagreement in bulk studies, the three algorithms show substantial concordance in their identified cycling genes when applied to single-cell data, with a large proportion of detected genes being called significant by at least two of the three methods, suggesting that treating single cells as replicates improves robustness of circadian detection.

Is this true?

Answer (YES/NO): NO